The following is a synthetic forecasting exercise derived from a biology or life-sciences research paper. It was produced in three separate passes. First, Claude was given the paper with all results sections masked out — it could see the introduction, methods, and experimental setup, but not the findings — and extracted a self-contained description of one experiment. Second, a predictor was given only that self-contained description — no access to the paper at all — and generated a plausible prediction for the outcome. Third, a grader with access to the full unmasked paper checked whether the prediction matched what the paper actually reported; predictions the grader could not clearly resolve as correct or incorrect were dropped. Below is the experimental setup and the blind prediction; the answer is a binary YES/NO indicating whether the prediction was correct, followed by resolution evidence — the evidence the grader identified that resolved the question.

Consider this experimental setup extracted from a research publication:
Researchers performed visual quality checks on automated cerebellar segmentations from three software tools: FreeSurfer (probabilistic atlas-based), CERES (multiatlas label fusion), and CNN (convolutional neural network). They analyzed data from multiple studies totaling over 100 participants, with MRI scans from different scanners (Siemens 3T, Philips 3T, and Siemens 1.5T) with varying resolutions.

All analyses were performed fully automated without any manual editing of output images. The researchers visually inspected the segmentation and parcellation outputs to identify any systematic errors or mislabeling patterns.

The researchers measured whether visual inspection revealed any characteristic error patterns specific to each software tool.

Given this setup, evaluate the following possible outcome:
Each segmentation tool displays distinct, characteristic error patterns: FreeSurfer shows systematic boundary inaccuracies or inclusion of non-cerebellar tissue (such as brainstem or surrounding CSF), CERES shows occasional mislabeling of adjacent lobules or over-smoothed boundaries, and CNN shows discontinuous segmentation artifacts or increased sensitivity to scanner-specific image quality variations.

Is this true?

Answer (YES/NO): NO